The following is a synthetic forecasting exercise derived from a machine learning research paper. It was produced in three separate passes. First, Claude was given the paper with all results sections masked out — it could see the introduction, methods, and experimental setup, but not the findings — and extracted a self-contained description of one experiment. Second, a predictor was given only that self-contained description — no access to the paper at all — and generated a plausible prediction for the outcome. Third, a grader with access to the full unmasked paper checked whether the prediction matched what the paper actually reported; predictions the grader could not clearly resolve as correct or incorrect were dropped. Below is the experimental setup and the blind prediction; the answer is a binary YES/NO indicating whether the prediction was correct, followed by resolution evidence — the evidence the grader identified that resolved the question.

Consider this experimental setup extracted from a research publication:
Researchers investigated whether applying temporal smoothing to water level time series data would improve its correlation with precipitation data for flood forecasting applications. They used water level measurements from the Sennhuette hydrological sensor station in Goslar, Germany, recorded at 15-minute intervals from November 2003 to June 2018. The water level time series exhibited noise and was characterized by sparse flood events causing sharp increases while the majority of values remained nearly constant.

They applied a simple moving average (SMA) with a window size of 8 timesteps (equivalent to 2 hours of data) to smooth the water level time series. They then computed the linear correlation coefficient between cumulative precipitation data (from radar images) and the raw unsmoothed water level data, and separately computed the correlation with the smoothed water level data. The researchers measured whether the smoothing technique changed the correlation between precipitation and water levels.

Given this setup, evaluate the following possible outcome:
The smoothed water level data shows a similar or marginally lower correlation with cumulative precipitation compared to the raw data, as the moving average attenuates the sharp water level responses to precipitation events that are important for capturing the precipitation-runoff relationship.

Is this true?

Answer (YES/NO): NO